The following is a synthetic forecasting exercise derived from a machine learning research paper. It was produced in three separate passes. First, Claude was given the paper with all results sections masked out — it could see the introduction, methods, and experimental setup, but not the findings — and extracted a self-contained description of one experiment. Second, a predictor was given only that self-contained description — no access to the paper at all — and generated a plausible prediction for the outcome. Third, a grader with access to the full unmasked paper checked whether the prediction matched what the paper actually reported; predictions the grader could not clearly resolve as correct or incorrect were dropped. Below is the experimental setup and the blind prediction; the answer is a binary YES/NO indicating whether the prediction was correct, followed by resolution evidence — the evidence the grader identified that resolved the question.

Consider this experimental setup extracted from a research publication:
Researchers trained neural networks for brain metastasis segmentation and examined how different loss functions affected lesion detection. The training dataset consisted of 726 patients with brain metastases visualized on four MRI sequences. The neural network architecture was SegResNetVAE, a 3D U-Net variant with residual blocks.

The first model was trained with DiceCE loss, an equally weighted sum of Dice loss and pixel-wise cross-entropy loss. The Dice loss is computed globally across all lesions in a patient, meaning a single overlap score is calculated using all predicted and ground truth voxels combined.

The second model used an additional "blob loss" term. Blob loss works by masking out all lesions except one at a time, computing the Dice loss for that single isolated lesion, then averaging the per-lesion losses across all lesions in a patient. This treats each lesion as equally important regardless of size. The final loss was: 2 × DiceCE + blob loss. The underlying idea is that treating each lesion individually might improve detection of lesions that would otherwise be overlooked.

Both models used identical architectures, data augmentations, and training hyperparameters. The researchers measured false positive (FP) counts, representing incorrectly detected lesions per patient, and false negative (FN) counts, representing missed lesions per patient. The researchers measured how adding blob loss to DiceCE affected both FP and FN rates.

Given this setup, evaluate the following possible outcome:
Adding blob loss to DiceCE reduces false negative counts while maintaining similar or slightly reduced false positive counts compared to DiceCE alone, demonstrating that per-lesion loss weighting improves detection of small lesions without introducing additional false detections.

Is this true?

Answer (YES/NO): NO